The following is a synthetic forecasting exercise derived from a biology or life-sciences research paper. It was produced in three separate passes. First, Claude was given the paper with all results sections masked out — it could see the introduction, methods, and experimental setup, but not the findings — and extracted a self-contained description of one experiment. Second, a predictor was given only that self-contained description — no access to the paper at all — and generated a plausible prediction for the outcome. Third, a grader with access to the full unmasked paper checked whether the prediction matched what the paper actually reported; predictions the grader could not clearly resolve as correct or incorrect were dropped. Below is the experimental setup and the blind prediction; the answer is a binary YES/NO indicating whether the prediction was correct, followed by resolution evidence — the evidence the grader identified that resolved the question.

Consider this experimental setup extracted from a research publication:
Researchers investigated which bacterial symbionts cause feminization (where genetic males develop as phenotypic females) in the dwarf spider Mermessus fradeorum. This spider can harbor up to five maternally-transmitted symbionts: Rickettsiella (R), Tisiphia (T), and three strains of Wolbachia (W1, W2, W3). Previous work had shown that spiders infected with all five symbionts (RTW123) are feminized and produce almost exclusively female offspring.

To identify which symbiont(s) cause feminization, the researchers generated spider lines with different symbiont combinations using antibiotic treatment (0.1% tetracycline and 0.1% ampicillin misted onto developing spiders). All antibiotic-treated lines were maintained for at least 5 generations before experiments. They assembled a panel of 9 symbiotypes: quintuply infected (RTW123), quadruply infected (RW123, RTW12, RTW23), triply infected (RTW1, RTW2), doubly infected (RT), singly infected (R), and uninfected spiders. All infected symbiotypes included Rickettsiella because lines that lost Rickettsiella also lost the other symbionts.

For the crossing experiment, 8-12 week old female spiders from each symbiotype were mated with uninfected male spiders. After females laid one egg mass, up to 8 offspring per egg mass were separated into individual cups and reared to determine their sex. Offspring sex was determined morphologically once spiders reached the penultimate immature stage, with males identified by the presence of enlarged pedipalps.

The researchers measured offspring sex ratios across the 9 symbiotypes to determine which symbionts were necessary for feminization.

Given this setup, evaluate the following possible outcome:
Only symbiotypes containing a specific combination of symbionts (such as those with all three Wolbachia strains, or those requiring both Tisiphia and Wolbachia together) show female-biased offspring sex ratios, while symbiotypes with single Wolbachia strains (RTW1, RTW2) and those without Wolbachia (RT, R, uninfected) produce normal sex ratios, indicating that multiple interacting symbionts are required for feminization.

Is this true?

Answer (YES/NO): NO